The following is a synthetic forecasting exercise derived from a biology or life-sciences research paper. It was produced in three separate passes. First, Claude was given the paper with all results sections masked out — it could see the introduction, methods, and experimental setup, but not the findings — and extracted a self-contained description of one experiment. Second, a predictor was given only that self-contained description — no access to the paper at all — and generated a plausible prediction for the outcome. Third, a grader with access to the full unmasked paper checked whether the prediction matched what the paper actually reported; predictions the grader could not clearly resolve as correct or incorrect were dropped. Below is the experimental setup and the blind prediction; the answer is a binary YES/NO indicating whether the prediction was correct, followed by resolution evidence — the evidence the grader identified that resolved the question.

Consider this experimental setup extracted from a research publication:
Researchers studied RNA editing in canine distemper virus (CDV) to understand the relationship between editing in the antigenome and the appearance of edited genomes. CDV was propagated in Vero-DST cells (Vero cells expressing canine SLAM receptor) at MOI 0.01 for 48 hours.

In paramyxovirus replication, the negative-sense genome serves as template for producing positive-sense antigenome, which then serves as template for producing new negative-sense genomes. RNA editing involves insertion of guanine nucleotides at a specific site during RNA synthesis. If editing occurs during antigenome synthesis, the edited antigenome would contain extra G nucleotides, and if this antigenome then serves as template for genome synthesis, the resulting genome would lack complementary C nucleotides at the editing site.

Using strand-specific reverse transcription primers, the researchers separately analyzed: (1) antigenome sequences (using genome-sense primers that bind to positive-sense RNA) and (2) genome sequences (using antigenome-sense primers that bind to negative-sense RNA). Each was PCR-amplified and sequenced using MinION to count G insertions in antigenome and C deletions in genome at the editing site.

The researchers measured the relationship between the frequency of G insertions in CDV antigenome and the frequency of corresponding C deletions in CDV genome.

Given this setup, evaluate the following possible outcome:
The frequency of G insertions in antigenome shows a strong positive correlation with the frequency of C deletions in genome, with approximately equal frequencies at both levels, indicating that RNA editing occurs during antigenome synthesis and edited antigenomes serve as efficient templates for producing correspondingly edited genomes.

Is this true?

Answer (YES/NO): NO